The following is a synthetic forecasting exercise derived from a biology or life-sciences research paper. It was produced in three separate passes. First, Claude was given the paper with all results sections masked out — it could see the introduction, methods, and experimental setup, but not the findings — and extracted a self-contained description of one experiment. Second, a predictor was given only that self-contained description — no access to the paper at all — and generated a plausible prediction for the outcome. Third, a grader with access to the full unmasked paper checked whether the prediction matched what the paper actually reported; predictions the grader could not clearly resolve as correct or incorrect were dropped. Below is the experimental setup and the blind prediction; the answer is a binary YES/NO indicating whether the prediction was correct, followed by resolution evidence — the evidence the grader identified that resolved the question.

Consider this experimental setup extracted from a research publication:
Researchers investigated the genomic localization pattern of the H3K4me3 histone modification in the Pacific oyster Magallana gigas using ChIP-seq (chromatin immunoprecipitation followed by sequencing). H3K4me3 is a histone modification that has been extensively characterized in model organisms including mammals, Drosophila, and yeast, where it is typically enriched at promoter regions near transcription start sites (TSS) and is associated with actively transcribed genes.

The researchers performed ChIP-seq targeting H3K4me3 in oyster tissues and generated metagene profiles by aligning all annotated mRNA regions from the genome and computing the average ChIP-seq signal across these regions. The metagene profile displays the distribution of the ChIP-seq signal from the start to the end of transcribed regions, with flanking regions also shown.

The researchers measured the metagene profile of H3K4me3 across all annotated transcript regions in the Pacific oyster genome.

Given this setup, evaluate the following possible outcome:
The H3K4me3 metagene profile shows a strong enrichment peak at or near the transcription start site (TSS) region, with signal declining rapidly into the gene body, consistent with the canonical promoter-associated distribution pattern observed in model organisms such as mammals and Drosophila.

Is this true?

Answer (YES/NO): NO